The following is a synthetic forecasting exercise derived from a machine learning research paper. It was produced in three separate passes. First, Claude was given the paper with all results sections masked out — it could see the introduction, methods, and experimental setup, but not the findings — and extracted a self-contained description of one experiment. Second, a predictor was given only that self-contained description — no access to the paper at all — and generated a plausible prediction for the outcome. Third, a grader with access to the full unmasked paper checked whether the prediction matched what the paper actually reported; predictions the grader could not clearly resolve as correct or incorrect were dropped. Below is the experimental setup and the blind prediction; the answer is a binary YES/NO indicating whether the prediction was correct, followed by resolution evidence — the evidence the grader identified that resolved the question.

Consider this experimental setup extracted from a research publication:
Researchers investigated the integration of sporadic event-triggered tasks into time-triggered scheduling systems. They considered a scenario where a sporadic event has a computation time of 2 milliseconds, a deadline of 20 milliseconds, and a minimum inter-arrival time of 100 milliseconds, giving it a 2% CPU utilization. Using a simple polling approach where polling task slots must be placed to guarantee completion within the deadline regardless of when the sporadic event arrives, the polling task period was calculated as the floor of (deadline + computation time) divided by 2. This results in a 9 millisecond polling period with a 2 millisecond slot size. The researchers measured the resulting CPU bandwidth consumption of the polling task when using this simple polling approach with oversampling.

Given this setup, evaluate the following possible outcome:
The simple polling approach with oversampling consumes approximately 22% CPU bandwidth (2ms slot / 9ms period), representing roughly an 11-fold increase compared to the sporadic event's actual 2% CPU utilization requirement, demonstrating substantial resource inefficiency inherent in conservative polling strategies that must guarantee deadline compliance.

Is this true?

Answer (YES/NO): YES